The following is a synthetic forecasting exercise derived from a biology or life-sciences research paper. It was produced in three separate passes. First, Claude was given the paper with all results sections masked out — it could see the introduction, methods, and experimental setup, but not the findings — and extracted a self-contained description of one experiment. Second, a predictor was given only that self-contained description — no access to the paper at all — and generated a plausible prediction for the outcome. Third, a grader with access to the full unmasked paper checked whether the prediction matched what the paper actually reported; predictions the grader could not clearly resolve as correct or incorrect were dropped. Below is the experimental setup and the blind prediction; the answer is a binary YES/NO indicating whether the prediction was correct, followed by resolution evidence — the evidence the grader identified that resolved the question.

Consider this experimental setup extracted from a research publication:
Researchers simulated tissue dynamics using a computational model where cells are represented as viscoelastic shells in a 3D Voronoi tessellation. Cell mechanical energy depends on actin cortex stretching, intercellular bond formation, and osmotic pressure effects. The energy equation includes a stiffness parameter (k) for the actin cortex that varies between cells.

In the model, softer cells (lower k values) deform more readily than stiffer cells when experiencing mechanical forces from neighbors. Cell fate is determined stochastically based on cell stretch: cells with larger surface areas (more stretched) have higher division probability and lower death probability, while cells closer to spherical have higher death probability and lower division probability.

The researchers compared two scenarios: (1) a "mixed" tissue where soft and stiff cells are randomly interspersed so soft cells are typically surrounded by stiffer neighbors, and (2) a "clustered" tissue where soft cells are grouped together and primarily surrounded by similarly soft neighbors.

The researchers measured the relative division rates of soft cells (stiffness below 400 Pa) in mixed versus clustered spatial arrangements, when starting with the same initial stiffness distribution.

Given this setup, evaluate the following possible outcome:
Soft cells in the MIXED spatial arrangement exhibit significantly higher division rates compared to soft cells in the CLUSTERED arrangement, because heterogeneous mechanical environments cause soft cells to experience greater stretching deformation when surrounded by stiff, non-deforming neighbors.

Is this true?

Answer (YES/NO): NO